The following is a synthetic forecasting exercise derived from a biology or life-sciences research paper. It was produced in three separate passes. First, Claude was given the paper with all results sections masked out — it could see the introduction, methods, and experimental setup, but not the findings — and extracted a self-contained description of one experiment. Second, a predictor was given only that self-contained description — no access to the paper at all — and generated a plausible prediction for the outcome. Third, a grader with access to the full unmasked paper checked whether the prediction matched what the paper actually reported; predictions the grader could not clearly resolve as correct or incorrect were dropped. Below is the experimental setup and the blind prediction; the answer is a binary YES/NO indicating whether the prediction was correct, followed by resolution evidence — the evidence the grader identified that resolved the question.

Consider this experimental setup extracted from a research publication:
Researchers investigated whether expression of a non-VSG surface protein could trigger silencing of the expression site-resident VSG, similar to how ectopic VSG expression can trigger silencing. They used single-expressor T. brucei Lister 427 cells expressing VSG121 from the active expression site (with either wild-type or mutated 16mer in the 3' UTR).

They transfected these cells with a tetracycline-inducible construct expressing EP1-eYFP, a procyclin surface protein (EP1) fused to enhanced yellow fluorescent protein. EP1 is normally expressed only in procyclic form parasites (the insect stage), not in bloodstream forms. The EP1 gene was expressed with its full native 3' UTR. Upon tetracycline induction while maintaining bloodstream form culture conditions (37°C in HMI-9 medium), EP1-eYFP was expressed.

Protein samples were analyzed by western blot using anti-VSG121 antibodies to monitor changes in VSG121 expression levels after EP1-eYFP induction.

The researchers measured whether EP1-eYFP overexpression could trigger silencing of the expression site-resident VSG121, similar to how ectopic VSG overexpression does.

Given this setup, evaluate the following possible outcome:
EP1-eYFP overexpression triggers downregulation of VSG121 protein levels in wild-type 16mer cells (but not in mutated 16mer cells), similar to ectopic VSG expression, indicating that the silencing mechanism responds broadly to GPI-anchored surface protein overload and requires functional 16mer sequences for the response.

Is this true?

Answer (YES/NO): NO